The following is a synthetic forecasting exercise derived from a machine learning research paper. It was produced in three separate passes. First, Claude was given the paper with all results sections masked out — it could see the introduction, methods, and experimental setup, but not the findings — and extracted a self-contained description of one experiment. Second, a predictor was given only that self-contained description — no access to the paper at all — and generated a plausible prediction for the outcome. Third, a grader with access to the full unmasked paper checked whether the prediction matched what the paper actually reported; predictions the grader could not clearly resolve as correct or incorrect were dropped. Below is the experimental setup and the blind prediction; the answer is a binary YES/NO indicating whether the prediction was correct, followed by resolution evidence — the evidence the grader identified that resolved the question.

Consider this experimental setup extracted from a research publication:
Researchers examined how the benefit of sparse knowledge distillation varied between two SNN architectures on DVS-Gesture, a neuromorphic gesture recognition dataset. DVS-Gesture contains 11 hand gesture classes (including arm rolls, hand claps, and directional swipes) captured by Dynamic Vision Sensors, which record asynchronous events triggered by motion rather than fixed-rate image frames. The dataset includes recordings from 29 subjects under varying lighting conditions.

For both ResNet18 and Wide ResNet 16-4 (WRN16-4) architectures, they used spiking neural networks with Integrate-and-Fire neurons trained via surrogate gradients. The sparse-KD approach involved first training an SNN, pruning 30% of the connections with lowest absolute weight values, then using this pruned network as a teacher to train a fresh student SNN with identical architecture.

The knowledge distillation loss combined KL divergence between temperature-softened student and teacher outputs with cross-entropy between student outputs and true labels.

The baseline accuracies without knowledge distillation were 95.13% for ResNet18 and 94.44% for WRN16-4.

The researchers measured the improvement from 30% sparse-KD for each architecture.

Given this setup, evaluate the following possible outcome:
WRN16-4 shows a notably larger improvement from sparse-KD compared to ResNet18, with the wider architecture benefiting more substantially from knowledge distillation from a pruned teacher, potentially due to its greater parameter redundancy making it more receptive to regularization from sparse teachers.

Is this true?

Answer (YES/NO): YES